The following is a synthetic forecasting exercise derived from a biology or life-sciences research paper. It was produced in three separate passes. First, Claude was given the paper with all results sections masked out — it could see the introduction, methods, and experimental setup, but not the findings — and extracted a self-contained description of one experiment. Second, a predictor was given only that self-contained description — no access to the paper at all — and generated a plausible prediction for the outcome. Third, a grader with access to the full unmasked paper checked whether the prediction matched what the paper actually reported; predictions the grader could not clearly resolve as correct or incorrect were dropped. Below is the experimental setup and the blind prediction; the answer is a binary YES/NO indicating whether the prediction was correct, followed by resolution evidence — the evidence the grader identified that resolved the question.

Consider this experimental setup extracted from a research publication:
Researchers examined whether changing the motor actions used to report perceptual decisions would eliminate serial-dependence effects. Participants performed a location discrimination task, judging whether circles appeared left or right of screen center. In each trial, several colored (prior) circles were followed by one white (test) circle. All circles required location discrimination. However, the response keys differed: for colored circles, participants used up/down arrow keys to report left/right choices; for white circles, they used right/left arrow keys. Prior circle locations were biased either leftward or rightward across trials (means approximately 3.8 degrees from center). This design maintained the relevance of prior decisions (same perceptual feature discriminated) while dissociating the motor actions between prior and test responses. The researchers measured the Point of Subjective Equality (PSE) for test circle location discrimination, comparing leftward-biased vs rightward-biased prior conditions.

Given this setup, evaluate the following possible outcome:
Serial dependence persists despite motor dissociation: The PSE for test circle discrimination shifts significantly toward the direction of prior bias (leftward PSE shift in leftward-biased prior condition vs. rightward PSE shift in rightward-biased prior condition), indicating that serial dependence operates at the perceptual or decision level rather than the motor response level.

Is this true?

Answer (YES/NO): YES